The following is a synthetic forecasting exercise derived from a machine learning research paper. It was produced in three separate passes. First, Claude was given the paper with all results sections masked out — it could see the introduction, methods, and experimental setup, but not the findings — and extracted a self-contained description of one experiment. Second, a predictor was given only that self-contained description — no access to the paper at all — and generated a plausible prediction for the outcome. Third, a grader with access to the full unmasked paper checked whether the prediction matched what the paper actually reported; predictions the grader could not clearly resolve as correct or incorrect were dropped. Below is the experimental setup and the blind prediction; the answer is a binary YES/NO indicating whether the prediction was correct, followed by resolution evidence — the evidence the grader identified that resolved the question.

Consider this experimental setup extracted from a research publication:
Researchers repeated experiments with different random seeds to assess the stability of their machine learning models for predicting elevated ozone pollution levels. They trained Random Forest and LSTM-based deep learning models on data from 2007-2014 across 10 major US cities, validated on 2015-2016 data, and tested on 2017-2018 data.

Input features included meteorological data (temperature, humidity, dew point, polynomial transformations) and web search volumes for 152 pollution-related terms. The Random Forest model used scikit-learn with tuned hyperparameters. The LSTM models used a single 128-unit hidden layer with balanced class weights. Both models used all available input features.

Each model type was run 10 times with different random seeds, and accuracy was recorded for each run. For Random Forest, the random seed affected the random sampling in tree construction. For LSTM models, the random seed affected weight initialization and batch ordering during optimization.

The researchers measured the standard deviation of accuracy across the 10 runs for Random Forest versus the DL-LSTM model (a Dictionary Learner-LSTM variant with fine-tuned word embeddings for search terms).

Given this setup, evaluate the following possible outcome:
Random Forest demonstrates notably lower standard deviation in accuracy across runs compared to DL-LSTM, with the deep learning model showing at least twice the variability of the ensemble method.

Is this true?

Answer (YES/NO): YES